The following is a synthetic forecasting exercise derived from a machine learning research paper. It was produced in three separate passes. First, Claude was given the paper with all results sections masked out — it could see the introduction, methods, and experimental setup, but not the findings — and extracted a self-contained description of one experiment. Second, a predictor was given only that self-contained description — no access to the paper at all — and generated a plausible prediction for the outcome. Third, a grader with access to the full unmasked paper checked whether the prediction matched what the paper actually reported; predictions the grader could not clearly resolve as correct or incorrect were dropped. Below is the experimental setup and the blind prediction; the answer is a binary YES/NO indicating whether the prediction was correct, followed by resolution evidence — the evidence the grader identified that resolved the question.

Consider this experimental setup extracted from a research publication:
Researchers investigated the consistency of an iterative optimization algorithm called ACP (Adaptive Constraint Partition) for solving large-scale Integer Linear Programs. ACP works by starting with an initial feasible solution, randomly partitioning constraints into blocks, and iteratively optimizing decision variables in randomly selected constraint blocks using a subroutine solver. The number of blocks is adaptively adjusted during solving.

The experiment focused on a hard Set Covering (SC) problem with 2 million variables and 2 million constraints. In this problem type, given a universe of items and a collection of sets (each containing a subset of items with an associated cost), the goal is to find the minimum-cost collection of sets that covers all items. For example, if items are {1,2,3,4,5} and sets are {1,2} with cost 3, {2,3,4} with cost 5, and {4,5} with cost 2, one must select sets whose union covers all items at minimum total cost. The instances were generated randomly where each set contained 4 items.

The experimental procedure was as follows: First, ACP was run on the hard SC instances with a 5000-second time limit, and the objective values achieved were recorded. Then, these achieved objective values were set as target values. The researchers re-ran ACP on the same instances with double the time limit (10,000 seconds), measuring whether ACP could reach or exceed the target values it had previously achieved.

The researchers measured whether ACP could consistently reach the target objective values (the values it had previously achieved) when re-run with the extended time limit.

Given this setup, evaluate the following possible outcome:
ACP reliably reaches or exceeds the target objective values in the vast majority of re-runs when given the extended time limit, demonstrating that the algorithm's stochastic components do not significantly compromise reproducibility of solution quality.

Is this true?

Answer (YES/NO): NO